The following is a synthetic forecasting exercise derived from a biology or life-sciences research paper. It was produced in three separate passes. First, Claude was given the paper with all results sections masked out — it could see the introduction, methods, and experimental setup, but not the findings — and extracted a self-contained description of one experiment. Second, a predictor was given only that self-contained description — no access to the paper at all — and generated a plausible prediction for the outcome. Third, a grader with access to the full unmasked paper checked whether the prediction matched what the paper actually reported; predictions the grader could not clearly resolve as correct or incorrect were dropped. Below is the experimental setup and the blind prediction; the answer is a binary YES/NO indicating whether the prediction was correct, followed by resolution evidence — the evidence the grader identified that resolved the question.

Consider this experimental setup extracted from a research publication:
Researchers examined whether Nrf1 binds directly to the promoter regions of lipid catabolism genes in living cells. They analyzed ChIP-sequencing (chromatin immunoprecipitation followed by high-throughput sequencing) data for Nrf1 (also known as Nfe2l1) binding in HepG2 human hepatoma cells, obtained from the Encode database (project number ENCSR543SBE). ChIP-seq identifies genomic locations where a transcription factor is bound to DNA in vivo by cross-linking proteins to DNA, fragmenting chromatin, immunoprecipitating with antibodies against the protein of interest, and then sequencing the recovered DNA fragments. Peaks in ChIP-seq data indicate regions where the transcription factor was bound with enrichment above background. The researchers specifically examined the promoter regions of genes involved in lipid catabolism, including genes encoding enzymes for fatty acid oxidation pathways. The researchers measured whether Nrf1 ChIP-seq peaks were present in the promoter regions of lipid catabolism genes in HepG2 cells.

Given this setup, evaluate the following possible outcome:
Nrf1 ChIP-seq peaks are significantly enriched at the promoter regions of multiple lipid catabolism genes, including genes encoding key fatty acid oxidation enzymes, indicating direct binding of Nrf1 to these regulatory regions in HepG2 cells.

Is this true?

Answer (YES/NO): YES